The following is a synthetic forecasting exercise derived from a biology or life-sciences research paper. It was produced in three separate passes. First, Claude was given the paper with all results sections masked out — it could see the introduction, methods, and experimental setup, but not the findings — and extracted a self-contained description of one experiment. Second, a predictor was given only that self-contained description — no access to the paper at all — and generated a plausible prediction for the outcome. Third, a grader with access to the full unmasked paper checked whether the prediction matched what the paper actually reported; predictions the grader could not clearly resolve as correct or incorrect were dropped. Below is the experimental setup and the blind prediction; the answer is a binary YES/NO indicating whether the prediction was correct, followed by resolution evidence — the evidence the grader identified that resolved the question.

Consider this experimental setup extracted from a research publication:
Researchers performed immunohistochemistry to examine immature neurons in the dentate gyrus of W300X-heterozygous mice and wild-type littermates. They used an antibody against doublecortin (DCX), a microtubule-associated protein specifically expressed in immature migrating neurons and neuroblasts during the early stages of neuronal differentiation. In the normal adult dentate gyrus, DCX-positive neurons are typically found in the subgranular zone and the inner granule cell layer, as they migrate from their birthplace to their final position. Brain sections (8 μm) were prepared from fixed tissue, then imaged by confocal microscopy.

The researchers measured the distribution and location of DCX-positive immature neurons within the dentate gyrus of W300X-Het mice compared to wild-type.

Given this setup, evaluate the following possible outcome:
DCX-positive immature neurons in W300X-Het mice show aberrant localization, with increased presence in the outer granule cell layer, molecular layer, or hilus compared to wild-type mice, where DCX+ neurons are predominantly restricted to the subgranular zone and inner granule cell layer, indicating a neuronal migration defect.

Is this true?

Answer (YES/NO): YES